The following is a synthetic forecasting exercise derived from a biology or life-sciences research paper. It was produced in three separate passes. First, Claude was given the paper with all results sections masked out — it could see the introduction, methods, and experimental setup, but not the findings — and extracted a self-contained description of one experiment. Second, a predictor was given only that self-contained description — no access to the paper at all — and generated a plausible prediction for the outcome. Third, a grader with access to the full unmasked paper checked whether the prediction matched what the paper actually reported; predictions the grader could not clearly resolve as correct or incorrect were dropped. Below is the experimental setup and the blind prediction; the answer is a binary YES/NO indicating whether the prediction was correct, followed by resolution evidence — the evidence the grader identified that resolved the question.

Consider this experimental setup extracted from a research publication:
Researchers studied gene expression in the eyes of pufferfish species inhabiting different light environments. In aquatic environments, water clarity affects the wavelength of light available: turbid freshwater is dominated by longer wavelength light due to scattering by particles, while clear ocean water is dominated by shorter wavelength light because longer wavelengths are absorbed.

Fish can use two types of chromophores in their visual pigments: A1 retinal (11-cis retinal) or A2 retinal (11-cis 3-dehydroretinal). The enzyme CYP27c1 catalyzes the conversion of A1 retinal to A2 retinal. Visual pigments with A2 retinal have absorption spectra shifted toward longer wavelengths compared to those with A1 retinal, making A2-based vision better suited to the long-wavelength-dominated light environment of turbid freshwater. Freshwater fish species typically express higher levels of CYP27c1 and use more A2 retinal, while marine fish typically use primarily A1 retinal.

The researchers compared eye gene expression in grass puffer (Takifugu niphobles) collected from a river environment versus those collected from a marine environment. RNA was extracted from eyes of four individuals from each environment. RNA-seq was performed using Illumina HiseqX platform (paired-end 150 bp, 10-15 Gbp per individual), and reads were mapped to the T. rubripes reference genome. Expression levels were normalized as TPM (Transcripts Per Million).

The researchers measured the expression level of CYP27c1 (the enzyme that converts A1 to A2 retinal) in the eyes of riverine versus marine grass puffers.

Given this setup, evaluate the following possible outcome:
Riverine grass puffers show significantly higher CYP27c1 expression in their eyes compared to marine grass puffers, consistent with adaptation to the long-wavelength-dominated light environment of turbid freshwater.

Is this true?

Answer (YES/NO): NO